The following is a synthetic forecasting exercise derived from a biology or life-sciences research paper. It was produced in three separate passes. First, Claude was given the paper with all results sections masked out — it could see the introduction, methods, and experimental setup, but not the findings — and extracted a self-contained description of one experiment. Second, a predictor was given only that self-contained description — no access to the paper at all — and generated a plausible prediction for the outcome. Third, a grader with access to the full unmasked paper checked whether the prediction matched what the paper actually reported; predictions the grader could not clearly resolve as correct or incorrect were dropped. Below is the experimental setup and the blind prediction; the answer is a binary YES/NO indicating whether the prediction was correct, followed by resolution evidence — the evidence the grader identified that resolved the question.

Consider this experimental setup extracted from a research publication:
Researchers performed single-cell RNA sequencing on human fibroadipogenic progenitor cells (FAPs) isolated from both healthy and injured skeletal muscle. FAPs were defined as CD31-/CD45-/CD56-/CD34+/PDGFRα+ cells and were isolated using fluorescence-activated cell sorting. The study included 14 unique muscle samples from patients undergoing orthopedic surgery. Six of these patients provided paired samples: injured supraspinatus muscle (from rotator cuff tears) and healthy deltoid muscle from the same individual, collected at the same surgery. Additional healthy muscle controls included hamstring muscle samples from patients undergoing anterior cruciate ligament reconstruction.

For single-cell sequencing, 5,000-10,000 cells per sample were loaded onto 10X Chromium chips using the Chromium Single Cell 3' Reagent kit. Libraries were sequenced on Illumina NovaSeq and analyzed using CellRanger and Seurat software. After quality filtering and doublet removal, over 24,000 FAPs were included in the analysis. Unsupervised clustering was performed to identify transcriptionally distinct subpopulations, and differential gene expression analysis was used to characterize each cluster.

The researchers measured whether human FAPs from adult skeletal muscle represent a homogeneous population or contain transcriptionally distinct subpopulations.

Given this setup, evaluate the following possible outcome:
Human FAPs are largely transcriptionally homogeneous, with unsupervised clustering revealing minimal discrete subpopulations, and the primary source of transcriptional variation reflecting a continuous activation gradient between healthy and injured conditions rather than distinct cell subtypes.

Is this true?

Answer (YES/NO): NO